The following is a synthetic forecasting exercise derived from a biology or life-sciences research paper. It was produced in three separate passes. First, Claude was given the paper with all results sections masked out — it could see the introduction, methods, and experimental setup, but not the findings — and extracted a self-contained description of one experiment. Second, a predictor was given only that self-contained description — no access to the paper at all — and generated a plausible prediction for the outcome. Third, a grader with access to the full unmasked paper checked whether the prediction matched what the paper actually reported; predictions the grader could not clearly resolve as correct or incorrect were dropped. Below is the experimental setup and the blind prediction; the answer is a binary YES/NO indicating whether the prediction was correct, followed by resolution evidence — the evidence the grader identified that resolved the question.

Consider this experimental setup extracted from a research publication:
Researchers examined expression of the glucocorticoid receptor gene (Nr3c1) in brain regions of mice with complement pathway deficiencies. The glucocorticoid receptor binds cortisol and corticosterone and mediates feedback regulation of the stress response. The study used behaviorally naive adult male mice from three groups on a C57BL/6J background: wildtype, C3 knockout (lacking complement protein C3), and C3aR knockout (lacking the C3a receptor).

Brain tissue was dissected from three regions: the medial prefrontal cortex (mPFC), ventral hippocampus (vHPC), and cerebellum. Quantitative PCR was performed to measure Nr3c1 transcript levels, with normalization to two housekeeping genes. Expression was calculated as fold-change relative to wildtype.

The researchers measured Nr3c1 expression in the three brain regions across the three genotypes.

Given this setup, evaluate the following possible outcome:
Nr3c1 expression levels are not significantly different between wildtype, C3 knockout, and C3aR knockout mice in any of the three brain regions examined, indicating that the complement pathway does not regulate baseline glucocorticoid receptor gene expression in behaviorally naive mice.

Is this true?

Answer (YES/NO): NO